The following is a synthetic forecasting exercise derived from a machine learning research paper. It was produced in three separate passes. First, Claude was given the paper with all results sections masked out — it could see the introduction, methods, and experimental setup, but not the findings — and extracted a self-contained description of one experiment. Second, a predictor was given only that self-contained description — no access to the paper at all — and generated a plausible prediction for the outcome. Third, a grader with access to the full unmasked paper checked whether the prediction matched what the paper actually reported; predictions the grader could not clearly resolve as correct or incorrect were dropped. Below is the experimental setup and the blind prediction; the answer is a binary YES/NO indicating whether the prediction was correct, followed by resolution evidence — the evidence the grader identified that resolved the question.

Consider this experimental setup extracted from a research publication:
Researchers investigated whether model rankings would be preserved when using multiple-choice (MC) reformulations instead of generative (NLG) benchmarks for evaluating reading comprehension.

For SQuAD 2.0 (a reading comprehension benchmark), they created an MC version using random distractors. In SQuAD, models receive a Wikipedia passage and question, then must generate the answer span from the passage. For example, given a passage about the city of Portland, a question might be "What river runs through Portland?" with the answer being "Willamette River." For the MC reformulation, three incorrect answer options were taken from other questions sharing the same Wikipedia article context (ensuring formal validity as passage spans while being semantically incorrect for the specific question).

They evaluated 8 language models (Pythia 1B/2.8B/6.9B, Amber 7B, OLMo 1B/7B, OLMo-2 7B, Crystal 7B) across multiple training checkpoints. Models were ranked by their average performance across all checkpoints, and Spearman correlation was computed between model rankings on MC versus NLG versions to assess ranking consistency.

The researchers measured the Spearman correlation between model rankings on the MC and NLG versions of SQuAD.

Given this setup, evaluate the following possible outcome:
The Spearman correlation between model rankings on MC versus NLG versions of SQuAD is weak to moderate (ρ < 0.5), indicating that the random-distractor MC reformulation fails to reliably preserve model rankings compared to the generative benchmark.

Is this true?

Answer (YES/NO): NO